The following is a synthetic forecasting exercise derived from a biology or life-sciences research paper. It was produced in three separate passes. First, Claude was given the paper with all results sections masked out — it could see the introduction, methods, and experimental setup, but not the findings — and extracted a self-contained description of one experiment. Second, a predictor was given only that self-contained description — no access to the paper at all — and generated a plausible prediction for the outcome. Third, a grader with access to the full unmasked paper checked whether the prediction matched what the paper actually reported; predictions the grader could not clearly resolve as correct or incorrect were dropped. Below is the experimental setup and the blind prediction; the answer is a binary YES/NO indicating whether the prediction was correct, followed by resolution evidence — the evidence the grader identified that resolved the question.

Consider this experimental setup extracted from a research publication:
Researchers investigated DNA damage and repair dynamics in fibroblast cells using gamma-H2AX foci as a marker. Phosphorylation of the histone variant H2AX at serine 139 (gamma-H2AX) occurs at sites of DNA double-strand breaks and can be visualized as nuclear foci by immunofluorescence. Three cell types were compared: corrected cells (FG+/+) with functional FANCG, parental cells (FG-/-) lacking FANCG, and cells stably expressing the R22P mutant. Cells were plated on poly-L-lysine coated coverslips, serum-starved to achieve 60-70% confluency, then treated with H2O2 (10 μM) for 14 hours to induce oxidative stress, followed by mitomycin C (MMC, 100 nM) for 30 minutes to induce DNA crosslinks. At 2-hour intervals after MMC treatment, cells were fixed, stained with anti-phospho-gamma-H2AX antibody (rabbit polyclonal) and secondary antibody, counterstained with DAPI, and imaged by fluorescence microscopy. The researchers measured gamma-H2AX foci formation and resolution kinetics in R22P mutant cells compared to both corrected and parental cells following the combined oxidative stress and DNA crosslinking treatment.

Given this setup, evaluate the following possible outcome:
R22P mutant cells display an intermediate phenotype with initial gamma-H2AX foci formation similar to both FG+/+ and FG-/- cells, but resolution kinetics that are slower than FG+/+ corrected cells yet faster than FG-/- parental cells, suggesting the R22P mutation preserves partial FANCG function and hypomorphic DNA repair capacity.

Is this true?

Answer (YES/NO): NO